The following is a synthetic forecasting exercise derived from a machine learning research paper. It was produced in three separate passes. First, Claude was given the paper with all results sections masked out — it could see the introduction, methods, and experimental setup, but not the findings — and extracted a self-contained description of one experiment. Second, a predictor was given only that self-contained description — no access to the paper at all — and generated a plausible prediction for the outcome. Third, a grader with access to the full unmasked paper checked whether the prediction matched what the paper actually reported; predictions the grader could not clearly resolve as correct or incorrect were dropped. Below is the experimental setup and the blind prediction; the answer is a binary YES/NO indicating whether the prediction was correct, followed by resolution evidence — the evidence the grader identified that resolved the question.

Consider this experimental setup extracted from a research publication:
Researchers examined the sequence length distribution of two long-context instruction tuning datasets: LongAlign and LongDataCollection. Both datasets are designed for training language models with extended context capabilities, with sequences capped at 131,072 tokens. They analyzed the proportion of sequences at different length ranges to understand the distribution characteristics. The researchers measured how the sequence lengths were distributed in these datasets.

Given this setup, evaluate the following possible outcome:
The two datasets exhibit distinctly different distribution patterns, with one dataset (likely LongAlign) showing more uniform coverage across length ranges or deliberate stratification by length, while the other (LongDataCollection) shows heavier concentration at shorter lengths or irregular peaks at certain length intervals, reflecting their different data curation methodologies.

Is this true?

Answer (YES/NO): NO